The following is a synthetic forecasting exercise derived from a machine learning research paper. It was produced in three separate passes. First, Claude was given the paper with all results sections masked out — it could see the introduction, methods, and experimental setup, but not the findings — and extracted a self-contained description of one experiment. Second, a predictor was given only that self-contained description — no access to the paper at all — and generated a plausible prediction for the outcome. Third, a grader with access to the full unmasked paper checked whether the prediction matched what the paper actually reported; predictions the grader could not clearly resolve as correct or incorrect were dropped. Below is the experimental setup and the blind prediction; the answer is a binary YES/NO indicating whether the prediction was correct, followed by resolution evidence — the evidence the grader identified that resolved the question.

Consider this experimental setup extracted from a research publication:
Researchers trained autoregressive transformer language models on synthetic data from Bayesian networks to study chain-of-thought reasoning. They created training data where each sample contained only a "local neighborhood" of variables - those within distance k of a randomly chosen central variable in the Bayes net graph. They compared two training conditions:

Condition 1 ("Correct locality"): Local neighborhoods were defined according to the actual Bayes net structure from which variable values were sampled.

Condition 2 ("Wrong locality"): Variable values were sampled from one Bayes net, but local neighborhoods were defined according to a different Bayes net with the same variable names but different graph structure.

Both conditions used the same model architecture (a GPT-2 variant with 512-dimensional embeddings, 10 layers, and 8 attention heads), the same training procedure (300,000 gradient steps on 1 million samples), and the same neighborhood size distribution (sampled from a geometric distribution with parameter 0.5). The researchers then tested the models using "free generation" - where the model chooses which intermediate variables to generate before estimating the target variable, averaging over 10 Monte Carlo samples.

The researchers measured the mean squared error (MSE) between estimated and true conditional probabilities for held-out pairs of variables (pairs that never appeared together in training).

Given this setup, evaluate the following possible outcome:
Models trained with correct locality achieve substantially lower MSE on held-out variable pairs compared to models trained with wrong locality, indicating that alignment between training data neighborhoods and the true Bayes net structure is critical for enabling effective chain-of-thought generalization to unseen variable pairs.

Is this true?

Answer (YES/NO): YES